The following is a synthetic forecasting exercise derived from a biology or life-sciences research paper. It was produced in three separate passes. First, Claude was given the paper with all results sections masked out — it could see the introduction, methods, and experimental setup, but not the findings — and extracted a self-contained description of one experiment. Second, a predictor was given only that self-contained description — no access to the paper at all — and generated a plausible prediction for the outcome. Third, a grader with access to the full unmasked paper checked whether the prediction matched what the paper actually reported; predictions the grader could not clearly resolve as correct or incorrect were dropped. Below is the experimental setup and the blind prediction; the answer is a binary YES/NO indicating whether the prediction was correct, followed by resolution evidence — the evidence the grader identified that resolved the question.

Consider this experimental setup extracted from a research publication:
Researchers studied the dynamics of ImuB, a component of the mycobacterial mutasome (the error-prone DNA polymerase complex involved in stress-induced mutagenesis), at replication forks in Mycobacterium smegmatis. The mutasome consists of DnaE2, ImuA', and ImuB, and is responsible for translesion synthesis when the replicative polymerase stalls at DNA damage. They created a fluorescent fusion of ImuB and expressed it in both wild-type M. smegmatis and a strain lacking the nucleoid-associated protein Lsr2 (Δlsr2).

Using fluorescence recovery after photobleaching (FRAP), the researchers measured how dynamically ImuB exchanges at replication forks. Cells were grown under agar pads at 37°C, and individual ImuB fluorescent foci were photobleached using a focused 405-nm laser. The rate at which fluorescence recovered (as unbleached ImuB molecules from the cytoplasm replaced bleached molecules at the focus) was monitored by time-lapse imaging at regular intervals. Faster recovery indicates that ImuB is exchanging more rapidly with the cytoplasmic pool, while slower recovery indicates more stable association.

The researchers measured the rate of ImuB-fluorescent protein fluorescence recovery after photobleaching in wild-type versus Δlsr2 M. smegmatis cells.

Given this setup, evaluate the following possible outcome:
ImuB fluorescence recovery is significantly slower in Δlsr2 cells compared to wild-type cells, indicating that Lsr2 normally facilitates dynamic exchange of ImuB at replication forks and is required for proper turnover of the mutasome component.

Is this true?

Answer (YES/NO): NO